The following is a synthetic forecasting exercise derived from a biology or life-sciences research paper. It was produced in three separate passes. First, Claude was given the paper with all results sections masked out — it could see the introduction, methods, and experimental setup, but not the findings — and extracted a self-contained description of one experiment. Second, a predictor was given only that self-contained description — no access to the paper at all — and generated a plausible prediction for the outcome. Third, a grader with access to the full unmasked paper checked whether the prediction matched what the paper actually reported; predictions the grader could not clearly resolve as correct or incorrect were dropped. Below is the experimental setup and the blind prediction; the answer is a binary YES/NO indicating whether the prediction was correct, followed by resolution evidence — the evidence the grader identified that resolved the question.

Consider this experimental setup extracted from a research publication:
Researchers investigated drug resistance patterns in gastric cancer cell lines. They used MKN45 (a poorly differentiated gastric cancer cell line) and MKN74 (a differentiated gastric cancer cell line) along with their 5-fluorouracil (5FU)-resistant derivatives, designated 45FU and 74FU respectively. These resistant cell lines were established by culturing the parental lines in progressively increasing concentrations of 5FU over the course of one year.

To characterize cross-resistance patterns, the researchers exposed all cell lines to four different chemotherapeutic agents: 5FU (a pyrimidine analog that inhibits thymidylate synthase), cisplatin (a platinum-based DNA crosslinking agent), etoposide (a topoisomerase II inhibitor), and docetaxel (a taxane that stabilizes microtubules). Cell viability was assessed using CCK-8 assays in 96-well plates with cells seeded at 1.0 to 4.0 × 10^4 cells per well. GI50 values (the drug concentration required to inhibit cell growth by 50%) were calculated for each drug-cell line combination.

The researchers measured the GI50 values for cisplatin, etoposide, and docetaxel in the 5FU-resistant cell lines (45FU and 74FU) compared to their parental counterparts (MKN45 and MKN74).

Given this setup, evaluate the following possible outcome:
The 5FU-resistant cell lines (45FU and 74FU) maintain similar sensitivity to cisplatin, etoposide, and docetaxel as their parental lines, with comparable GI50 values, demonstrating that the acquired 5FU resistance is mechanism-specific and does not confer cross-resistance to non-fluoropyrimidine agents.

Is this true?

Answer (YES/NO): NO